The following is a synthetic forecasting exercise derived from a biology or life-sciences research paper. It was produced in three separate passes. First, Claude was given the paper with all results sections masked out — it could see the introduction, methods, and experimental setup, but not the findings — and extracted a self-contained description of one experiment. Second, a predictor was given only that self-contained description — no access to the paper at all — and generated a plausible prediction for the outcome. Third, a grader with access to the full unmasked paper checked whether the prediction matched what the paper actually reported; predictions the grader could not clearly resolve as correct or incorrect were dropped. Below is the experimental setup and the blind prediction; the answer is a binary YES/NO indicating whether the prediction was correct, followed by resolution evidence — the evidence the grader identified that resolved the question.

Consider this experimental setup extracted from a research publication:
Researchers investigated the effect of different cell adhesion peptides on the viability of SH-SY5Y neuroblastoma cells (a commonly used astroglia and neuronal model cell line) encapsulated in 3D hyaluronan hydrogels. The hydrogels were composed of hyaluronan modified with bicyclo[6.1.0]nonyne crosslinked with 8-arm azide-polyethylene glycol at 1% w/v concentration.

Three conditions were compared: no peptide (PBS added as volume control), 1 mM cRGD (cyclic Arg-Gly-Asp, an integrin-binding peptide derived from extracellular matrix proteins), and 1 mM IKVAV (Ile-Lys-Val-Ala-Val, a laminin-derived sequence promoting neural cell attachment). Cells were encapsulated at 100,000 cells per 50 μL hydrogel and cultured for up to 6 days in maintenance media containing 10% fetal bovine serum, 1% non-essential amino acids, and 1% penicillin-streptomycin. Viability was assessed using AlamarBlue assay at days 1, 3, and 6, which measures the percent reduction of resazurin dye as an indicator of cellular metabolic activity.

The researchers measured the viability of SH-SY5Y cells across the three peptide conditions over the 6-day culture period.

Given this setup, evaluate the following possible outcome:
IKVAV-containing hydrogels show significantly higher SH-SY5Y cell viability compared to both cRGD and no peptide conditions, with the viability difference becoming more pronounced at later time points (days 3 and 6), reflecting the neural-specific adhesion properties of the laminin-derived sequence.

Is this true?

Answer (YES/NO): NO